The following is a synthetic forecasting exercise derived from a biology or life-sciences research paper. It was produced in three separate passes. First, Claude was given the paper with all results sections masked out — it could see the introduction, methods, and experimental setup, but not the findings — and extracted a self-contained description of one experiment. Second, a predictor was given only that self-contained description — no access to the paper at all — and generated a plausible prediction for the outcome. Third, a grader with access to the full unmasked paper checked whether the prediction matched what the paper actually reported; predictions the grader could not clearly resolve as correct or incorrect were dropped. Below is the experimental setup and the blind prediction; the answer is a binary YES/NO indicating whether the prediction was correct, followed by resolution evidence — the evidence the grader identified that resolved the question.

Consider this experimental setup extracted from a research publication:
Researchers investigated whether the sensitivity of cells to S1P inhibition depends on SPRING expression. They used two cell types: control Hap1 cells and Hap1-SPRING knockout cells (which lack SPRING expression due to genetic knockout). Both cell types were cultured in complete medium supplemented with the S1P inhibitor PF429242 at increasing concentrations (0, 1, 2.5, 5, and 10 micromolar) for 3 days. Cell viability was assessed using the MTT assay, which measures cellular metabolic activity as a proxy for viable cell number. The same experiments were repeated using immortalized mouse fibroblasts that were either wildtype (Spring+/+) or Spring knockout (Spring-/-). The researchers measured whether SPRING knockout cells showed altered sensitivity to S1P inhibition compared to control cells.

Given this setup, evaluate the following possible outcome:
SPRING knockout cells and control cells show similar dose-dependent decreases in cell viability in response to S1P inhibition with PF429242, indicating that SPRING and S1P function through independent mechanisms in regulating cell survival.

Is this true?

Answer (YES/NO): NO